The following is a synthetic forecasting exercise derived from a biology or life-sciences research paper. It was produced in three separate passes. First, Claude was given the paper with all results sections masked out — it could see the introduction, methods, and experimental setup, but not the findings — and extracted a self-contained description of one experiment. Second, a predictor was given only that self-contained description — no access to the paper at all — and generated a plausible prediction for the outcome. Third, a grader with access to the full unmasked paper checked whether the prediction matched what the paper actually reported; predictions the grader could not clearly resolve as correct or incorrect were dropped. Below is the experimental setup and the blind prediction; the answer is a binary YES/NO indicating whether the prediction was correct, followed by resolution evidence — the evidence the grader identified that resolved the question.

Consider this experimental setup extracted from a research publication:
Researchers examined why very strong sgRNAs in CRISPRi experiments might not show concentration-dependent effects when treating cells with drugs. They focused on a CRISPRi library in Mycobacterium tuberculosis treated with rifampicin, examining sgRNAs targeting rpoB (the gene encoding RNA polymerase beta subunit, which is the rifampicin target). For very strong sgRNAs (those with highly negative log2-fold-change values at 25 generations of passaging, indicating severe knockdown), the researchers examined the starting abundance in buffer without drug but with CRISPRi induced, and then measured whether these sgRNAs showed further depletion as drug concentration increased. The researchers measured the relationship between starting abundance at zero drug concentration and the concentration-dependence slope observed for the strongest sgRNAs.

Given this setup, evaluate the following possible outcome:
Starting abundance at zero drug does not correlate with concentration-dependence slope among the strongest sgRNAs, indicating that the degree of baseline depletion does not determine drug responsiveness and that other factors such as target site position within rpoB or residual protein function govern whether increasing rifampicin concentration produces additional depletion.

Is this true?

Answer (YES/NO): NO